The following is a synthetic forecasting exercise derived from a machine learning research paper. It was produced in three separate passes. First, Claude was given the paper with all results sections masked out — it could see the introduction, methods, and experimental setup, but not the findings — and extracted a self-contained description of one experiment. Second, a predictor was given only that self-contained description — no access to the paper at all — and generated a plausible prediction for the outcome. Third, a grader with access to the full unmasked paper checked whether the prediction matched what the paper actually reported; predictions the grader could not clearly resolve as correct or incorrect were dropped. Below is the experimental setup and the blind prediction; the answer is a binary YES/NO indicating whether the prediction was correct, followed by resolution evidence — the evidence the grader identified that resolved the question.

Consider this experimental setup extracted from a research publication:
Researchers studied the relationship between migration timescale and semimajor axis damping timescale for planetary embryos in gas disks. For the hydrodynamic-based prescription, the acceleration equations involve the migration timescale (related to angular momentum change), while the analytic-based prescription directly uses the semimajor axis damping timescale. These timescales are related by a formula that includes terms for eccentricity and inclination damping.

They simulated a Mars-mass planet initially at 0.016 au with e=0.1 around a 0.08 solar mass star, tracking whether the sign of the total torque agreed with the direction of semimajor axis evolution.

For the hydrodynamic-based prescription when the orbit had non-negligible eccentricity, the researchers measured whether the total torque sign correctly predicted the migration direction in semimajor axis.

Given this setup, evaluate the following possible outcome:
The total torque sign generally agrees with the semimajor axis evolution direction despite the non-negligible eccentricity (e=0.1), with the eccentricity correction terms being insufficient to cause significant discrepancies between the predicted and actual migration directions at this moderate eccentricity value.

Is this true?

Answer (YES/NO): NO